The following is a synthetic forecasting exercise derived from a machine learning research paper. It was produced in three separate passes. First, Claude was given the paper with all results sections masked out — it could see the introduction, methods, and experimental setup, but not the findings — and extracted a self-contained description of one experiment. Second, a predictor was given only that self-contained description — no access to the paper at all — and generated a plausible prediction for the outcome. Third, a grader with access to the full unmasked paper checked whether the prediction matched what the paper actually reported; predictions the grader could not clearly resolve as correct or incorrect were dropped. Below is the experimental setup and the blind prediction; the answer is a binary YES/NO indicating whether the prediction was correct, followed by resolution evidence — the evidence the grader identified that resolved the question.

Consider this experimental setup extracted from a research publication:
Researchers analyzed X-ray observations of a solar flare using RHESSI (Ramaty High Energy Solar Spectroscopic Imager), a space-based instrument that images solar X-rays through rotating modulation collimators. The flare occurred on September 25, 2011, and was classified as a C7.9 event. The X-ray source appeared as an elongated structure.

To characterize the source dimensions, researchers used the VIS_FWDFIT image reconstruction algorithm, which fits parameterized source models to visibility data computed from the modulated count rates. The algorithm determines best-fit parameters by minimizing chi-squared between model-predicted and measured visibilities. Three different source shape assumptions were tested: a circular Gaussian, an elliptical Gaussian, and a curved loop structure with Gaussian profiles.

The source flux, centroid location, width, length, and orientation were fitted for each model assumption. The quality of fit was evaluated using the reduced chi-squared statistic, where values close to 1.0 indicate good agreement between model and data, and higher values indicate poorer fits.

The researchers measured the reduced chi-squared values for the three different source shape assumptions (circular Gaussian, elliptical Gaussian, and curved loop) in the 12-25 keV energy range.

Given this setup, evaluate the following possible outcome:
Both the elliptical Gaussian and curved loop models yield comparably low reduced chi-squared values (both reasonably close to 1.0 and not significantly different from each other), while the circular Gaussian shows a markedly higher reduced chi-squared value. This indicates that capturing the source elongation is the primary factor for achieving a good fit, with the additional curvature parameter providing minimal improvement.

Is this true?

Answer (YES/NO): YES